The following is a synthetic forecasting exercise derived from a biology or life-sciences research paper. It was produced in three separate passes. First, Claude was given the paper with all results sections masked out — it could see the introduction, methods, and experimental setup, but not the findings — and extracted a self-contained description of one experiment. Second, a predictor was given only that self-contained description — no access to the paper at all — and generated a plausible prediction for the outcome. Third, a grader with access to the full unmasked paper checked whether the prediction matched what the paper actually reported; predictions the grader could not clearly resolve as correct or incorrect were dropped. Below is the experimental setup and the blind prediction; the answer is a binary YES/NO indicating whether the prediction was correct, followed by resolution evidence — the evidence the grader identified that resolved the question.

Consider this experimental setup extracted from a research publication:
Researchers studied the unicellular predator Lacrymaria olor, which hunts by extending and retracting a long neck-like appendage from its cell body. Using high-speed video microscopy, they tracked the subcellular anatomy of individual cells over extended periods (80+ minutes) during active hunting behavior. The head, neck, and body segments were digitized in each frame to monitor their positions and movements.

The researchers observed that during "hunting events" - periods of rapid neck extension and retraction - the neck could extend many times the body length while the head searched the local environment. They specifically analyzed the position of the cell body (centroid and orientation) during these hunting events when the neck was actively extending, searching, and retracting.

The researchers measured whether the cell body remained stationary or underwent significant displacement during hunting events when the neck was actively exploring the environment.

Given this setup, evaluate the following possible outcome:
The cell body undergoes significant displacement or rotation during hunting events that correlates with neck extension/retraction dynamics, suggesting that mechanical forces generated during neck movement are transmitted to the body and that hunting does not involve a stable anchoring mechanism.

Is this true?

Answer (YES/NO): NO